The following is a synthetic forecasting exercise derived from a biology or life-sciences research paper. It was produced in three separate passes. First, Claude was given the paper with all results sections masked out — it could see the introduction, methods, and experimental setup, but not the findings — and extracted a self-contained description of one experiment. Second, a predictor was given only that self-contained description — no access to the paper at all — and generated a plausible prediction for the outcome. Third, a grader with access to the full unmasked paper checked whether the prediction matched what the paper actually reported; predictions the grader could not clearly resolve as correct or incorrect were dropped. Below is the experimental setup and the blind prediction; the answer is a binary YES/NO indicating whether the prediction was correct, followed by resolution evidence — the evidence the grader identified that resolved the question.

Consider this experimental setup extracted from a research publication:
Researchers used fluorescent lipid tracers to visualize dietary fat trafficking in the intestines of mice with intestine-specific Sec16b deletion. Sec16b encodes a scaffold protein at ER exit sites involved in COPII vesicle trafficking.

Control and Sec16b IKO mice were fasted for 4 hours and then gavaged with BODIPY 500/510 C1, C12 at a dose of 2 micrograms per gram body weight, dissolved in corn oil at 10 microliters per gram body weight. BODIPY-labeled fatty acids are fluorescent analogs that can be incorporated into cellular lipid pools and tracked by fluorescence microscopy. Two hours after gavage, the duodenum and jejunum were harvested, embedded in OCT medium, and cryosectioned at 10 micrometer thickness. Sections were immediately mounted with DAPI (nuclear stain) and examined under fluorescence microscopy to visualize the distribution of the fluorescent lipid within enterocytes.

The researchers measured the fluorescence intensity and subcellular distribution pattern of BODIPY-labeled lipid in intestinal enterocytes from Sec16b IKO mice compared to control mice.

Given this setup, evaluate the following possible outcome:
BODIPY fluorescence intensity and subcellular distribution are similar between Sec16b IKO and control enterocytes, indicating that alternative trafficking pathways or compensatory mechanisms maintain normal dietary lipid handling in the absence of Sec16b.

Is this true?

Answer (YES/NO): NO